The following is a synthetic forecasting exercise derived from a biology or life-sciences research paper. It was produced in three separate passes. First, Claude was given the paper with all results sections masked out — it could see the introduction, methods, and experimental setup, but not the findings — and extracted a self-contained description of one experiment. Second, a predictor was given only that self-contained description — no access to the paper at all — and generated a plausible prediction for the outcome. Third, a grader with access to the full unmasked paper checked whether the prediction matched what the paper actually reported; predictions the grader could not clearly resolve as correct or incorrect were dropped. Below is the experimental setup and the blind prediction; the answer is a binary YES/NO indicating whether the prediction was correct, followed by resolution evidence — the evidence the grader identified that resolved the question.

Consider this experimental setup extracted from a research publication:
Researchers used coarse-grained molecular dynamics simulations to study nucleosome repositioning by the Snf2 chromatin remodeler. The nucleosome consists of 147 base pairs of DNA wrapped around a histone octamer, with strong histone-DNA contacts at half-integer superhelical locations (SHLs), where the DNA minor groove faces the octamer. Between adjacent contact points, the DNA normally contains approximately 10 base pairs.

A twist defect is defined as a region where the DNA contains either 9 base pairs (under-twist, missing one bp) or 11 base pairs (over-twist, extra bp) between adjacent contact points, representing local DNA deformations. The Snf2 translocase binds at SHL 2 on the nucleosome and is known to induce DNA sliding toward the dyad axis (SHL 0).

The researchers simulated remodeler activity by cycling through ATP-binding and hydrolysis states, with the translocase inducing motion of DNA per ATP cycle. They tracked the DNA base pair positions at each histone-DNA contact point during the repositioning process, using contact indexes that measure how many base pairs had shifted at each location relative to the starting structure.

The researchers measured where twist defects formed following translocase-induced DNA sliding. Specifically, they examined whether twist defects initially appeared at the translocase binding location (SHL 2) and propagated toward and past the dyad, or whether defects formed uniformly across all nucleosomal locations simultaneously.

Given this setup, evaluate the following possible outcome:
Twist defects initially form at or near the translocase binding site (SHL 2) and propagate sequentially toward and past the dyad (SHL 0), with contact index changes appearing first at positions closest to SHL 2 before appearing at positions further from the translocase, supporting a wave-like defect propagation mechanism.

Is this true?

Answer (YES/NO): YES